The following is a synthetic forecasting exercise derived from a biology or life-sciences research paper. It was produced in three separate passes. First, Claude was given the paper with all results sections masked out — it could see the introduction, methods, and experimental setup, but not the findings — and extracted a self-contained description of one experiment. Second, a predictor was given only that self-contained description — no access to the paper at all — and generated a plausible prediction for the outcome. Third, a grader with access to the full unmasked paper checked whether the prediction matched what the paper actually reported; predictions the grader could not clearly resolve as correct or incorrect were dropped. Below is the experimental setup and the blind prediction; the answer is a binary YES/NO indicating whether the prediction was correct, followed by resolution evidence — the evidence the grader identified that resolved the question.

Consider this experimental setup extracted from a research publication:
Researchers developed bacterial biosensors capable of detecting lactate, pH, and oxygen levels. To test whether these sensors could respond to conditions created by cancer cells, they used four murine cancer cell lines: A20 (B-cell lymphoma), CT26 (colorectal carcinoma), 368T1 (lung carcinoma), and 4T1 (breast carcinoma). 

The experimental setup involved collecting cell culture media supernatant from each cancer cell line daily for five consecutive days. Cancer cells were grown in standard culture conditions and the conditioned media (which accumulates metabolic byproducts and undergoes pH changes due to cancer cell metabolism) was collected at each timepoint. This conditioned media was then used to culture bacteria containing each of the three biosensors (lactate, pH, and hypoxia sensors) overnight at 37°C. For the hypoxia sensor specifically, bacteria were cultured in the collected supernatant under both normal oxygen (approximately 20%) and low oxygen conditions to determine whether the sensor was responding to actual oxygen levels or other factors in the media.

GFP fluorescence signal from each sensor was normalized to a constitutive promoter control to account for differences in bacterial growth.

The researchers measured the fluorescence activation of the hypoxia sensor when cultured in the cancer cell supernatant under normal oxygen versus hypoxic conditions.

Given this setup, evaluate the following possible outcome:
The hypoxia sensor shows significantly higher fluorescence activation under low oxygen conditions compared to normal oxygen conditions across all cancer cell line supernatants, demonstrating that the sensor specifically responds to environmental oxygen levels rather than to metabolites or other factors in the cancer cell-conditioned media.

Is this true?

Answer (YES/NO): YES